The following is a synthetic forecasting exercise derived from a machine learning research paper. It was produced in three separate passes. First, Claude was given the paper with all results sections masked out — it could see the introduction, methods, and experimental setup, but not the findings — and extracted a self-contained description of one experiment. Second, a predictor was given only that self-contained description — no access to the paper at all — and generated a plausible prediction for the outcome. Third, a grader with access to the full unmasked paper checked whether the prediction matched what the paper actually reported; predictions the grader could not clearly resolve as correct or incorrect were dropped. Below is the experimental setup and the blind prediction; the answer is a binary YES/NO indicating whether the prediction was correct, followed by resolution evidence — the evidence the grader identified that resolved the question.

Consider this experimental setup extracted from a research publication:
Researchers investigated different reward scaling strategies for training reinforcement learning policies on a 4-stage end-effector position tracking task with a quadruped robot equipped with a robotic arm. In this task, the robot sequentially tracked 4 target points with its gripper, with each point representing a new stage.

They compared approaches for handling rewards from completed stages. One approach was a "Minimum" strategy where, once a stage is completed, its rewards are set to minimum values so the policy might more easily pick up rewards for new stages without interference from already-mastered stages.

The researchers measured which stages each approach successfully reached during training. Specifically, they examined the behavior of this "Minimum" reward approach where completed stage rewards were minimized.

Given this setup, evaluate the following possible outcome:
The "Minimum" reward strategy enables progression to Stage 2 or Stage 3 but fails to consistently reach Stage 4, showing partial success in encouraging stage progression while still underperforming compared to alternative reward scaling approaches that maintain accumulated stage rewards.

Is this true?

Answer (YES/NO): NO